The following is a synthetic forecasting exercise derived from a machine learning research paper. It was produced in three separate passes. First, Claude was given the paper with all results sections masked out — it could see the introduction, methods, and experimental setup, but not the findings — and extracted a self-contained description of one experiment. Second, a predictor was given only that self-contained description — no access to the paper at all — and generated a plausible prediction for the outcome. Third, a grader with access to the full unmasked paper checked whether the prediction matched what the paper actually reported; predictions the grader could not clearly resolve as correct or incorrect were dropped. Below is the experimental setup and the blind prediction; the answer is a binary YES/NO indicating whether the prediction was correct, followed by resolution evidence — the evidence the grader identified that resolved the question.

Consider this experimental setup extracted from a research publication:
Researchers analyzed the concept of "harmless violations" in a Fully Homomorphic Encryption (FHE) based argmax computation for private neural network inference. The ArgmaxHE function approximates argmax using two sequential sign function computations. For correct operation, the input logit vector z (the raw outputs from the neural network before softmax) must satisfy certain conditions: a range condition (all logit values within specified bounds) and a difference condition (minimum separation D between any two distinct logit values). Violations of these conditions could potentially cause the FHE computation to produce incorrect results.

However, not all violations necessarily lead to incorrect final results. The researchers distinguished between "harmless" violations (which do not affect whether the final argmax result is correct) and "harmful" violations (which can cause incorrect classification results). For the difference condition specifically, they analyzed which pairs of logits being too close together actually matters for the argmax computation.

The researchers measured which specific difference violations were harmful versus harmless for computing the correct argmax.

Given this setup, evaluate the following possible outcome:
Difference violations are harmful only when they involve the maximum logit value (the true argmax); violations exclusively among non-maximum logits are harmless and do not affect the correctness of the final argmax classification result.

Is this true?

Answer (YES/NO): YES